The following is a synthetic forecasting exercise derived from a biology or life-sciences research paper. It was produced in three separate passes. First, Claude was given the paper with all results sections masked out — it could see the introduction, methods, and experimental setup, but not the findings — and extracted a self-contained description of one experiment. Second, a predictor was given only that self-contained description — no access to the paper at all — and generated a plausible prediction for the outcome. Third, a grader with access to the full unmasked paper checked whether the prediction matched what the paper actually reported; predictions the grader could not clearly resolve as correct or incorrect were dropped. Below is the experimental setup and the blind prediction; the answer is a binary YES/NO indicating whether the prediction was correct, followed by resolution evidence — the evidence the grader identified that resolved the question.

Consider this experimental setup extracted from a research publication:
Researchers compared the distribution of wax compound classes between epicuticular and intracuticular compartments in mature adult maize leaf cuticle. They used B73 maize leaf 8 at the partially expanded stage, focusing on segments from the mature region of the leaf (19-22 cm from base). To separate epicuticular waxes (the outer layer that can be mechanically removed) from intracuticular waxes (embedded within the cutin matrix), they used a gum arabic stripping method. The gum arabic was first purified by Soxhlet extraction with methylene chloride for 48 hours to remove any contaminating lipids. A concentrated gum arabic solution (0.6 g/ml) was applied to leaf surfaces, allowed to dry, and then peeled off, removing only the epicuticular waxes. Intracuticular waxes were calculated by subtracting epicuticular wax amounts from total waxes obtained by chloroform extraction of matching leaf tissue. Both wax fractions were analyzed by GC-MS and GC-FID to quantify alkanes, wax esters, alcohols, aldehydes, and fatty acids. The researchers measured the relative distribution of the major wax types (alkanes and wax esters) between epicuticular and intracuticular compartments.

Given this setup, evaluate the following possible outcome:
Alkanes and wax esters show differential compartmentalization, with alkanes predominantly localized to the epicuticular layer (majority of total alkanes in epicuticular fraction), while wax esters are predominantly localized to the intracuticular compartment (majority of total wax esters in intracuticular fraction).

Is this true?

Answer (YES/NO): NO